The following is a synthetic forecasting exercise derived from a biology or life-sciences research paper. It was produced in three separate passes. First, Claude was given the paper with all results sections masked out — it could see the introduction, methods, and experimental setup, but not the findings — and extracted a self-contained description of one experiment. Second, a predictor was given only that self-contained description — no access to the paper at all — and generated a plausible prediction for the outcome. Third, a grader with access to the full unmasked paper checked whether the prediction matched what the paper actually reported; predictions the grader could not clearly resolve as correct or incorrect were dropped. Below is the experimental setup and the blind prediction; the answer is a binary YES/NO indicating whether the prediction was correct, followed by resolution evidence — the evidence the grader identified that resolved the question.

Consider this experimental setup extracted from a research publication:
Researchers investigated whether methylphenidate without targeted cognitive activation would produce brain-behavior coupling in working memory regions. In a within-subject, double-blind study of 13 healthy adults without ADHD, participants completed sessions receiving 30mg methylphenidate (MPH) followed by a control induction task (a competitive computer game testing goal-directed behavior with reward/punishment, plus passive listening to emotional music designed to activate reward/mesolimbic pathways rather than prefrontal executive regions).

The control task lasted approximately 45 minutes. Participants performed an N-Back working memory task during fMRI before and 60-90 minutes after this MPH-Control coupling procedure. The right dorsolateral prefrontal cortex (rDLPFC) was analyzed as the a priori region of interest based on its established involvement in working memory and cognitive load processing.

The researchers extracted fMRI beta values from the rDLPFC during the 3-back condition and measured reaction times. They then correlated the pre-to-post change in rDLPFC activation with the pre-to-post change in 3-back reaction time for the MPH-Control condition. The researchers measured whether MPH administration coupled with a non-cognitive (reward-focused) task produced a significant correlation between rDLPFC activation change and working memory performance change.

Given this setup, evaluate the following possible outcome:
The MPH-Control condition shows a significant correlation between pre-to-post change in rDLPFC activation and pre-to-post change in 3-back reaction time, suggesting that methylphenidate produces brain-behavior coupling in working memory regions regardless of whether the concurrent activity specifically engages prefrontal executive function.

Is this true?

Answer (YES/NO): NO